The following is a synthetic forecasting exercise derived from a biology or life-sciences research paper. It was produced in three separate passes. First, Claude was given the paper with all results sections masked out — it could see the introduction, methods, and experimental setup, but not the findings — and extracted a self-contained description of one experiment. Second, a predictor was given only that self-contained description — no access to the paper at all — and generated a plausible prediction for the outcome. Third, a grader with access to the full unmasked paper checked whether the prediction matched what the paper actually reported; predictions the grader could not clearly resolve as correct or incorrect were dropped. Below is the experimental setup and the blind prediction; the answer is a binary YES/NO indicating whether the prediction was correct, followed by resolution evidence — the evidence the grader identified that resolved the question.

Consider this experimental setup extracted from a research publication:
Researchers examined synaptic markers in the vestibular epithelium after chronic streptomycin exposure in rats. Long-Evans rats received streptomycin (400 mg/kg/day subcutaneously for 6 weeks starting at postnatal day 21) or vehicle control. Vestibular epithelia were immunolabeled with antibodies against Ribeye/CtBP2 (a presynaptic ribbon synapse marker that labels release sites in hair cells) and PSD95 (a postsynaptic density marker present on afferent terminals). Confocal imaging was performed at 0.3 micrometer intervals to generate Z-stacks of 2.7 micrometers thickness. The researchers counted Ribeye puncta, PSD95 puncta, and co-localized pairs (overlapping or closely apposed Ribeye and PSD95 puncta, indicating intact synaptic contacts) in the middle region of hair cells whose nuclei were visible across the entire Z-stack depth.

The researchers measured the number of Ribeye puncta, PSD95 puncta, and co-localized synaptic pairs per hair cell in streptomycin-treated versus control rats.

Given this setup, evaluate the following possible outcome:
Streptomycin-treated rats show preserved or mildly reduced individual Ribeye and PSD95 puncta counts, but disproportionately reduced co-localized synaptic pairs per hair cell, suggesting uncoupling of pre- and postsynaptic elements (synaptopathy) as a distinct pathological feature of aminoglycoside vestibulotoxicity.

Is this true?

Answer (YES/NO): NO